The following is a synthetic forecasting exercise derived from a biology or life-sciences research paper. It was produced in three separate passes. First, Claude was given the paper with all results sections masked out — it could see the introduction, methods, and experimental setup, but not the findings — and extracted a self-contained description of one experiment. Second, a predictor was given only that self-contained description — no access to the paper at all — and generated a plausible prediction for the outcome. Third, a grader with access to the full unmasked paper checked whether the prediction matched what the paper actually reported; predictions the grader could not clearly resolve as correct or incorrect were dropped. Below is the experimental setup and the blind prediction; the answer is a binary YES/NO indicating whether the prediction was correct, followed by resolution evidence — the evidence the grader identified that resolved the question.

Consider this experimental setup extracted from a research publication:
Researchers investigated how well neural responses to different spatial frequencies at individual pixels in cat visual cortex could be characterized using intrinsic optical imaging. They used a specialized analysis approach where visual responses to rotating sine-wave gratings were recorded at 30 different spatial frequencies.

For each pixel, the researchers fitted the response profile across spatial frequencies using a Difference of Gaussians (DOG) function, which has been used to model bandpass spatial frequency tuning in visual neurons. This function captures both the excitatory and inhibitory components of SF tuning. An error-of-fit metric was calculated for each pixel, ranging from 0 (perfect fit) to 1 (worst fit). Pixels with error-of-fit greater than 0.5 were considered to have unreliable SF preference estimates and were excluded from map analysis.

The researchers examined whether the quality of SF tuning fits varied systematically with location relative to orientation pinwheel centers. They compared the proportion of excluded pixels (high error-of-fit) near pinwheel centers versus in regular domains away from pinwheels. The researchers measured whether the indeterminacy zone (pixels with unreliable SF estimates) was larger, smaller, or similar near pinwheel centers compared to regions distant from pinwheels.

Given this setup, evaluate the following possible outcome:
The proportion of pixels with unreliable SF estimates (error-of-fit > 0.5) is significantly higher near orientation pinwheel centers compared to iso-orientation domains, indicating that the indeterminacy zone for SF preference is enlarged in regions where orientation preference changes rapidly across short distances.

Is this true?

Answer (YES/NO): YES